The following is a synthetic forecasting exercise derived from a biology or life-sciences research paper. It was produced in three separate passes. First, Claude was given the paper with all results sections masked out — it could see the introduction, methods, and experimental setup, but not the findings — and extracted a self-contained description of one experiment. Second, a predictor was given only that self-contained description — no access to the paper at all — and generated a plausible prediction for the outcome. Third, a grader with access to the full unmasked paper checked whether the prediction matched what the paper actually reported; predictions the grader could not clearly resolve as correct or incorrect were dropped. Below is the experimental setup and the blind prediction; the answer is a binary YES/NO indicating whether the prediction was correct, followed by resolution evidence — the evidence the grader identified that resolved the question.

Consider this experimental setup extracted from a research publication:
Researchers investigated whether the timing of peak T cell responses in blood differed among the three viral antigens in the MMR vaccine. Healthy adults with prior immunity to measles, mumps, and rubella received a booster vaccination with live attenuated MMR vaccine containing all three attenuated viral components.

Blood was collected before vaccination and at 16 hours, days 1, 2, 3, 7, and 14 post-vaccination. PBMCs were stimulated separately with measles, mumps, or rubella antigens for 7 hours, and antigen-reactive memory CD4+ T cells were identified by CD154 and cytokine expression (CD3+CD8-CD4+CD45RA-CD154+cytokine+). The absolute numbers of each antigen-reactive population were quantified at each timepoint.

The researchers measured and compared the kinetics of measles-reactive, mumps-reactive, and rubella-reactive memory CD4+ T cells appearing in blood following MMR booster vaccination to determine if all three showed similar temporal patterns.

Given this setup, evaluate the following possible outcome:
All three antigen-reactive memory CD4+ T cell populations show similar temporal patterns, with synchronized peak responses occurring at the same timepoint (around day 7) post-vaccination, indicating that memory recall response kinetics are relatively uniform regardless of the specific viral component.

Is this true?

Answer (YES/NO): NO